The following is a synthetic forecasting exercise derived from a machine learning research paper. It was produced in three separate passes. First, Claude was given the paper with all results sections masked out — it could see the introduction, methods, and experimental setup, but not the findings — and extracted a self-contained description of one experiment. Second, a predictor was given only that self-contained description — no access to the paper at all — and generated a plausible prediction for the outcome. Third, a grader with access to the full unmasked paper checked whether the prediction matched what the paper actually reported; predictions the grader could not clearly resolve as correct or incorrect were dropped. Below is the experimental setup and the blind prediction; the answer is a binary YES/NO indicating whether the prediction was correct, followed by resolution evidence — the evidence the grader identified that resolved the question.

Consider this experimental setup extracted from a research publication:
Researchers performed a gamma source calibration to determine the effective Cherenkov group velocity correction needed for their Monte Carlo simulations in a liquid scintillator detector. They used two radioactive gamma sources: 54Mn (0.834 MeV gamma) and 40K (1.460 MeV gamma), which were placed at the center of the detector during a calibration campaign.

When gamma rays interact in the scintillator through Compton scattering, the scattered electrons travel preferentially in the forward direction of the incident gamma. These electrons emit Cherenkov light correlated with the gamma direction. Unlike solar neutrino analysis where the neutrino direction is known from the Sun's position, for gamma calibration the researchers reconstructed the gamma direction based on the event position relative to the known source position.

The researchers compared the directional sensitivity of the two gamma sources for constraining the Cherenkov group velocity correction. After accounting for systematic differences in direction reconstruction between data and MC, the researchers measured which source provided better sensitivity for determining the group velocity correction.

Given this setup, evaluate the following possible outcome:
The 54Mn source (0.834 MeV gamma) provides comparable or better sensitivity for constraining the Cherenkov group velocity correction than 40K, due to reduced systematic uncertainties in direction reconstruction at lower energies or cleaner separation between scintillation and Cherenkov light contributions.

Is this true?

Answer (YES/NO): NO